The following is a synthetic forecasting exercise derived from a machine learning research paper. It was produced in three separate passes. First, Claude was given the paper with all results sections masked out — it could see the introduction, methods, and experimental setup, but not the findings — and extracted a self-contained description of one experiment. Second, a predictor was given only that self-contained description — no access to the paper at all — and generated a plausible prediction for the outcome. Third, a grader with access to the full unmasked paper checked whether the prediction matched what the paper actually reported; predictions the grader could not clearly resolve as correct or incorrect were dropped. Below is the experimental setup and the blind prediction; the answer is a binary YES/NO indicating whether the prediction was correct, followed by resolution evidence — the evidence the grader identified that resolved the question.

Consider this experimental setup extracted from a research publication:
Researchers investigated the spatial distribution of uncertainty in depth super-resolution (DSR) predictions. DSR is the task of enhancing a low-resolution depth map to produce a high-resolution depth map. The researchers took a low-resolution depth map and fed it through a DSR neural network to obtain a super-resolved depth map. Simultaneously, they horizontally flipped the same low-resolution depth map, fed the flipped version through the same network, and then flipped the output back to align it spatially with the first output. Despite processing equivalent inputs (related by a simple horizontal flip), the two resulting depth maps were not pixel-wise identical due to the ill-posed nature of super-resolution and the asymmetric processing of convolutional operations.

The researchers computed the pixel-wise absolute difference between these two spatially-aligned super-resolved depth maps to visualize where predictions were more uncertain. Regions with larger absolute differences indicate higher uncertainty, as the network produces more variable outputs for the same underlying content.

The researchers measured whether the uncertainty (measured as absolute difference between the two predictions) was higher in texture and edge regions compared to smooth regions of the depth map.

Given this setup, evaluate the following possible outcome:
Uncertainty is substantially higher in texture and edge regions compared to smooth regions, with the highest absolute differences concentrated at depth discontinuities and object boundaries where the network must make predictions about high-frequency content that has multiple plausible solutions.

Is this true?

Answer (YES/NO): YES